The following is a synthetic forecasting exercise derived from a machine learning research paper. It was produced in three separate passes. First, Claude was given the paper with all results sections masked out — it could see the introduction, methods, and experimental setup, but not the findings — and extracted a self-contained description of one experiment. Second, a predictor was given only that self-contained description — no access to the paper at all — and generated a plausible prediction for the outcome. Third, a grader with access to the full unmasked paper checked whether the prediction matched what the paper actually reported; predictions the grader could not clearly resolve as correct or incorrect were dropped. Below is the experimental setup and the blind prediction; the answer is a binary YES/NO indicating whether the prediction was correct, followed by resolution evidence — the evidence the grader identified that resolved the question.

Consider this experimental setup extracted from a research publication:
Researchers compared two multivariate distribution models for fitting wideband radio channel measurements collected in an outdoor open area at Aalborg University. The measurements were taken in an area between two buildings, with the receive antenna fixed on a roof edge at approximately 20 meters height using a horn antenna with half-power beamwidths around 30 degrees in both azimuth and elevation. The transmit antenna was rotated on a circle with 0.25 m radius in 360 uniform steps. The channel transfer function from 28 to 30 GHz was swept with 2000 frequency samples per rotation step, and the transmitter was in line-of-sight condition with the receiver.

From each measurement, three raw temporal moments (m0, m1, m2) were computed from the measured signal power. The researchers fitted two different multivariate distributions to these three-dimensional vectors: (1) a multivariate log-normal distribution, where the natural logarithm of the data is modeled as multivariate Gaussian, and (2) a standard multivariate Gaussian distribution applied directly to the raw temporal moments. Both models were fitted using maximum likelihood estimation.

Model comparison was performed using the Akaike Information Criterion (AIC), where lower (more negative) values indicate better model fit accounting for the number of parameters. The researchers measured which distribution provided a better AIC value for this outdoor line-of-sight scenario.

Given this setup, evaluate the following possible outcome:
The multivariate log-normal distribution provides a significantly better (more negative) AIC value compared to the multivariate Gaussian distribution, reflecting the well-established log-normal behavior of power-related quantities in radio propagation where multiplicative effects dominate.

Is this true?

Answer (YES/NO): NO